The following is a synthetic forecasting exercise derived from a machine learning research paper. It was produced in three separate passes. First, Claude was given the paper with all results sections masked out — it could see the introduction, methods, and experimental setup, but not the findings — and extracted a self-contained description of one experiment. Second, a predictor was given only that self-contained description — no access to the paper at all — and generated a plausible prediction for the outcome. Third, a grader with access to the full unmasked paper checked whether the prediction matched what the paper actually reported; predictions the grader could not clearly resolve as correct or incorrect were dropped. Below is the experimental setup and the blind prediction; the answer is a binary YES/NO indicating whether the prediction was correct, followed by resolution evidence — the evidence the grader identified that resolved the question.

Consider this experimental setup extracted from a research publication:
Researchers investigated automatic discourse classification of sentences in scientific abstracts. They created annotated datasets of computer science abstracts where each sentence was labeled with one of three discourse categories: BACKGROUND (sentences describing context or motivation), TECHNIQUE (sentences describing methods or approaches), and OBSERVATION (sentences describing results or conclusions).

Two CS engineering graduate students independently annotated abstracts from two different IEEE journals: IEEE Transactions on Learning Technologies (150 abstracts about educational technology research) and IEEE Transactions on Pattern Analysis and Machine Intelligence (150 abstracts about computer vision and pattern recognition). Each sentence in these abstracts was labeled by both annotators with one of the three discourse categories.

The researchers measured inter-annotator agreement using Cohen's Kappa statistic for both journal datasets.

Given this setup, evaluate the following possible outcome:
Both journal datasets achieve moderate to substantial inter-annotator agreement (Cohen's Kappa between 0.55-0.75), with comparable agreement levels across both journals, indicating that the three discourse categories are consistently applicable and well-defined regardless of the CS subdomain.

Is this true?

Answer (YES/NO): NO